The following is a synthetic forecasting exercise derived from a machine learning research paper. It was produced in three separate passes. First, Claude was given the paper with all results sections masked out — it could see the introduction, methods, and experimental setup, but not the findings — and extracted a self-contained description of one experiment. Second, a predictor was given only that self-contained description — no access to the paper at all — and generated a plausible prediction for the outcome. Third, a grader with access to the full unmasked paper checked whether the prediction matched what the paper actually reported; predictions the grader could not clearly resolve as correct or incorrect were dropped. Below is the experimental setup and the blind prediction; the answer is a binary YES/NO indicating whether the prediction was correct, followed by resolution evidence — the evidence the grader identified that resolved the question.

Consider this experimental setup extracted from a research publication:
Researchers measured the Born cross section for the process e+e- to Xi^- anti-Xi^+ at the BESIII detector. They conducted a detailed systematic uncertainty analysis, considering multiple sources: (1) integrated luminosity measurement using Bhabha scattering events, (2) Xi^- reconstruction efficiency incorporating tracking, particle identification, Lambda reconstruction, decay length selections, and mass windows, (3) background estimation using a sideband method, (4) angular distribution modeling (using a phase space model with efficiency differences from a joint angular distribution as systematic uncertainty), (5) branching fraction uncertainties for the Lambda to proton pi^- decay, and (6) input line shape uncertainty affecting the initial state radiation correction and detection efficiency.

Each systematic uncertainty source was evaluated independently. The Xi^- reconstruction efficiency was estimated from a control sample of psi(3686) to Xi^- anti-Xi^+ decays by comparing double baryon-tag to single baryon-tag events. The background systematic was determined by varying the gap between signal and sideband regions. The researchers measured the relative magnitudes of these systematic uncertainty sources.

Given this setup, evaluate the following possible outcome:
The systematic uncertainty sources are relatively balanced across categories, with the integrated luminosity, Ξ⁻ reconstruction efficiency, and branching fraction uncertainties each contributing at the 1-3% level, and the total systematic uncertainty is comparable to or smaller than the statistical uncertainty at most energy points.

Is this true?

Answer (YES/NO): NO